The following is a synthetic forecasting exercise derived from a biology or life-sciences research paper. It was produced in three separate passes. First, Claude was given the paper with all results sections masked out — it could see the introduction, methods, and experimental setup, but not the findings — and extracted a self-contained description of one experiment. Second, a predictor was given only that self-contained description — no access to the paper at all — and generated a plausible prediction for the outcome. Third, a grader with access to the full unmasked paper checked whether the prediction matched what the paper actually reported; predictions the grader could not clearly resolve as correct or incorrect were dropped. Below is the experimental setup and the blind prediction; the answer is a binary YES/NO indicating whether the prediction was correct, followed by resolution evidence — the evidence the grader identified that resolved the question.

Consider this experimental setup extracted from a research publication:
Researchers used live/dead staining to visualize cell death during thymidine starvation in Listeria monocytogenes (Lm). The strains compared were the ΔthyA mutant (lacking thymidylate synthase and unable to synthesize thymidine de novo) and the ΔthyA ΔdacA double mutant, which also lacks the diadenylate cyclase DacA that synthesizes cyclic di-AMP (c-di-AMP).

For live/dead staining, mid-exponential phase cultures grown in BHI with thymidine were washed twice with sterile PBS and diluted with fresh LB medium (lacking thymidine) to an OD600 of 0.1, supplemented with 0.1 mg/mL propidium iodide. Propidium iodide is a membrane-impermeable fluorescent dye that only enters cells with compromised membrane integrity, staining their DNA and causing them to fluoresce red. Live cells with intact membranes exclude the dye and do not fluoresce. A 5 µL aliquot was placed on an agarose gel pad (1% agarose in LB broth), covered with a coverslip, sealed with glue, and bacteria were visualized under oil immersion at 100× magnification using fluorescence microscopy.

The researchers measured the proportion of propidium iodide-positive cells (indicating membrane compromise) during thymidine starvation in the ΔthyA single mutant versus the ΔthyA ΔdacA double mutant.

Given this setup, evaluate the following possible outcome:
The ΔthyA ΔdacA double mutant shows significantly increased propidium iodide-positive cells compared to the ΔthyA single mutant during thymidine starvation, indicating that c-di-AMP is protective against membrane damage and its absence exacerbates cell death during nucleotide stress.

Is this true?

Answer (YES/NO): YES